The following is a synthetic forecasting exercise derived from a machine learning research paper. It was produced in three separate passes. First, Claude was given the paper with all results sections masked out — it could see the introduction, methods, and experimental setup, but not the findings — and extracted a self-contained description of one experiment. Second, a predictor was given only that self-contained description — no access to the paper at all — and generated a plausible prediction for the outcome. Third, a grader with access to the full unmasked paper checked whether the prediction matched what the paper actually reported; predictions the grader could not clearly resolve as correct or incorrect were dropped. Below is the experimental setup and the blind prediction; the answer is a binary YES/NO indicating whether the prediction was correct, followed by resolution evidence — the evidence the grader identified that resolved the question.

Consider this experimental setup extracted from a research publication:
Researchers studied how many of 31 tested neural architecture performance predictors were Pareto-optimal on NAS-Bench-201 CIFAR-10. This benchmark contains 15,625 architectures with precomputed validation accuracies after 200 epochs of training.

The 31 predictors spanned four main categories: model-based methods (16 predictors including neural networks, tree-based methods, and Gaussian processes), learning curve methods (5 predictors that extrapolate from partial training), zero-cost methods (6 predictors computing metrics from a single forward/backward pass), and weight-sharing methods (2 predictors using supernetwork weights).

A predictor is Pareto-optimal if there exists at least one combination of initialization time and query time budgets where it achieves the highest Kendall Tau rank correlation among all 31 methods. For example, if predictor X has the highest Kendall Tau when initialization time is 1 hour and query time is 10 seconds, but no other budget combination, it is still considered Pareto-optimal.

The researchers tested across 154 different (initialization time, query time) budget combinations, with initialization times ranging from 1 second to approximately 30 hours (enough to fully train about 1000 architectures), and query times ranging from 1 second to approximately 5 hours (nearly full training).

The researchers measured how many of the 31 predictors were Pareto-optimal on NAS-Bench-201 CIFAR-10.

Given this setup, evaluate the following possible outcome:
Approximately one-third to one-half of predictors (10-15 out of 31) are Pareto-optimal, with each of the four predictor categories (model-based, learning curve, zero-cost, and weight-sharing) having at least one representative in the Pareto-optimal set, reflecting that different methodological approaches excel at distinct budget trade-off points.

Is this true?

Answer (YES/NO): NO